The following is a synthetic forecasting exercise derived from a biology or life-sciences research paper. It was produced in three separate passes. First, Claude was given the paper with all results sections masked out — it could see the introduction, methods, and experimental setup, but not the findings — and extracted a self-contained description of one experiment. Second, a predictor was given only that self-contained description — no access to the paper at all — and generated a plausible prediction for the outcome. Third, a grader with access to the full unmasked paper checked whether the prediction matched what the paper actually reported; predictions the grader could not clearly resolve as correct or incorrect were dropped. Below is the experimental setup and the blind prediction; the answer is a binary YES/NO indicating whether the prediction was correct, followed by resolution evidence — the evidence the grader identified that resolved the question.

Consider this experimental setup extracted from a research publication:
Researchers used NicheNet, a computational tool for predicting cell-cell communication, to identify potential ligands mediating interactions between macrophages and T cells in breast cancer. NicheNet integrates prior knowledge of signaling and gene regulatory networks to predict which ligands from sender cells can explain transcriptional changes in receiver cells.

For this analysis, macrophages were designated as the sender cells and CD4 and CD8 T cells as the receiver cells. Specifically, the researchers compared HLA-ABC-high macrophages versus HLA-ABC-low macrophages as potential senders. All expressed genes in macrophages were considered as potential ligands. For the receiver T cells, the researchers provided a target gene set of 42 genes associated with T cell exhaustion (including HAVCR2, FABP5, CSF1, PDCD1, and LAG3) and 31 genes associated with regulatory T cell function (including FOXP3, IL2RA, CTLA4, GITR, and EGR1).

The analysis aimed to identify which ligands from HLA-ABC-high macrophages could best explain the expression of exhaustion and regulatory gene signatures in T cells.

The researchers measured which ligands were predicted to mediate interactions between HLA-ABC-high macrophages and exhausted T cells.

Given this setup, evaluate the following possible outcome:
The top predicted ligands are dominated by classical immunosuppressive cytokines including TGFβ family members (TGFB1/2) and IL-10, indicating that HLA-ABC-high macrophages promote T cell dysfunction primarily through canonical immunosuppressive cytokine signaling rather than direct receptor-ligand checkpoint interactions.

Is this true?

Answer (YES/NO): NO